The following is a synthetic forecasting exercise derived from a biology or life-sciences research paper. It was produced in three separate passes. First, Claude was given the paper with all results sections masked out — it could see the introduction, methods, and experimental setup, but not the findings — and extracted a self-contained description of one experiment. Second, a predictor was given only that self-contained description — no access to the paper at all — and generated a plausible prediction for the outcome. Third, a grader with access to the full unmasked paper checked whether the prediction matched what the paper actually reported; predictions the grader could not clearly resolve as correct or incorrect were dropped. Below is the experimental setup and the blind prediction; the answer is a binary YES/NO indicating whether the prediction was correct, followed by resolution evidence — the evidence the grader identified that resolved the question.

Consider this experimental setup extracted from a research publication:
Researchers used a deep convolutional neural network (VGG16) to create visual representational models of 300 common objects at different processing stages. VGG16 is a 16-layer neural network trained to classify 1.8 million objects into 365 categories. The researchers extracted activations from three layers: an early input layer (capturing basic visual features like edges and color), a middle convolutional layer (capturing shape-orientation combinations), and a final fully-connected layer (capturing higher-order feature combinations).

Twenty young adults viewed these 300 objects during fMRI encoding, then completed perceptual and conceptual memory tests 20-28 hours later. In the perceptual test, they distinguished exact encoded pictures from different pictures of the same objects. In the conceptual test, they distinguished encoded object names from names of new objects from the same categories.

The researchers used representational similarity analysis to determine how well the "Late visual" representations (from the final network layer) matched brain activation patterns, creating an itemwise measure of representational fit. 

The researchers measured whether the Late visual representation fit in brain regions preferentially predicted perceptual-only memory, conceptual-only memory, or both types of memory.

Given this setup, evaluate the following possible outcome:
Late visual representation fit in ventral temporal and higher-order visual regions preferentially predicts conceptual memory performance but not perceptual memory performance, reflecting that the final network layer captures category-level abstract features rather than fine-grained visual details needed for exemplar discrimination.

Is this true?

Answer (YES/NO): NO